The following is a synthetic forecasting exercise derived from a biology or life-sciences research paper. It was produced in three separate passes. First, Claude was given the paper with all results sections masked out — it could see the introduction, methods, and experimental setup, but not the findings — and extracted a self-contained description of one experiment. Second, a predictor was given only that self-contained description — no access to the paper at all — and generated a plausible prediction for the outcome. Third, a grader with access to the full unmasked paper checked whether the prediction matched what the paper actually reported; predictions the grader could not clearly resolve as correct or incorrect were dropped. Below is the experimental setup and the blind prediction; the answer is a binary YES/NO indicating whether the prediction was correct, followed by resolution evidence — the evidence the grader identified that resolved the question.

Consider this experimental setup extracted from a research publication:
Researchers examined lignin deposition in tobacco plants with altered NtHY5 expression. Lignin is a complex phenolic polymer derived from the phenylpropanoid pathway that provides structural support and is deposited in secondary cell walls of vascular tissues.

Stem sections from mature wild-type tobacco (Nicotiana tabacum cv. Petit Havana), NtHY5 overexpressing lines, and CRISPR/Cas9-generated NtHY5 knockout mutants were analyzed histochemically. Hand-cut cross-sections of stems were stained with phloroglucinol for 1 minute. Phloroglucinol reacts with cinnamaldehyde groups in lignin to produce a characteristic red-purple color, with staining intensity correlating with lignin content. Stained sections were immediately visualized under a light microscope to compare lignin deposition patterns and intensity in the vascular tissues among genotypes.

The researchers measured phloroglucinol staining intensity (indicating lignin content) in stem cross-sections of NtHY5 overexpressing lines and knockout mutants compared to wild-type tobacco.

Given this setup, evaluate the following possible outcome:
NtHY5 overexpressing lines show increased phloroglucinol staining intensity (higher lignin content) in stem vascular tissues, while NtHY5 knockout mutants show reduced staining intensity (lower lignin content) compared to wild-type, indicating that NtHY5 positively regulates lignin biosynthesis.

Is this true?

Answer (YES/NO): NO